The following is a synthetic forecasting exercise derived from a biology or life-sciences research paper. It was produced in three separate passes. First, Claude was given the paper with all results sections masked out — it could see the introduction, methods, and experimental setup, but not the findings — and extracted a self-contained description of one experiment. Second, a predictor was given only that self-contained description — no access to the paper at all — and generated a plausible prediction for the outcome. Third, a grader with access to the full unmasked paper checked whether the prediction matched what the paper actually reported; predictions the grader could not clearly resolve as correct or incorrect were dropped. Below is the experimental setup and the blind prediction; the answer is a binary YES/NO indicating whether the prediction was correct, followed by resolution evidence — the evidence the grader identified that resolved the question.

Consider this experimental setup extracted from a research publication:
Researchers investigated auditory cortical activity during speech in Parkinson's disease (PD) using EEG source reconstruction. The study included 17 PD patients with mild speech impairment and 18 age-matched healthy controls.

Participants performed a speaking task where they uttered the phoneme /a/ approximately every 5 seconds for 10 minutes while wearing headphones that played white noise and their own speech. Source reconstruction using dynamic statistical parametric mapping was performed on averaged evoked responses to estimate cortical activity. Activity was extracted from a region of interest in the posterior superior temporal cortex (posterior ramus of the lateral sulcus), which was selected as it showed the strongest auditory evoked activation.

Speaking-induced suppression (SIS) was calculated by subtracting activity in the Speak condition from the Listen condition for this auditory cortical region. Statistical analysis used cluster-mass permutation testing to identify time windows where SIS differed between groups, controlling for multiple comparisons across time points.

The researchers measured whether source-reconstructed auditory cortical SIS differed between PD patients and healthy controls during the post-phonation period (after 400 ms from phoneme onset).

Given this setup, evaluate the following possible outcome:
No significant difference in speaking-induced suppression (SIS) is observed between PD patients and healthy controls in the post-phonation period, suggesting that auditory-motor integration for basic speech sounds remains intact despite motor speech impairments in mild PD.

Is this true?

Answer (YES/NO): NO